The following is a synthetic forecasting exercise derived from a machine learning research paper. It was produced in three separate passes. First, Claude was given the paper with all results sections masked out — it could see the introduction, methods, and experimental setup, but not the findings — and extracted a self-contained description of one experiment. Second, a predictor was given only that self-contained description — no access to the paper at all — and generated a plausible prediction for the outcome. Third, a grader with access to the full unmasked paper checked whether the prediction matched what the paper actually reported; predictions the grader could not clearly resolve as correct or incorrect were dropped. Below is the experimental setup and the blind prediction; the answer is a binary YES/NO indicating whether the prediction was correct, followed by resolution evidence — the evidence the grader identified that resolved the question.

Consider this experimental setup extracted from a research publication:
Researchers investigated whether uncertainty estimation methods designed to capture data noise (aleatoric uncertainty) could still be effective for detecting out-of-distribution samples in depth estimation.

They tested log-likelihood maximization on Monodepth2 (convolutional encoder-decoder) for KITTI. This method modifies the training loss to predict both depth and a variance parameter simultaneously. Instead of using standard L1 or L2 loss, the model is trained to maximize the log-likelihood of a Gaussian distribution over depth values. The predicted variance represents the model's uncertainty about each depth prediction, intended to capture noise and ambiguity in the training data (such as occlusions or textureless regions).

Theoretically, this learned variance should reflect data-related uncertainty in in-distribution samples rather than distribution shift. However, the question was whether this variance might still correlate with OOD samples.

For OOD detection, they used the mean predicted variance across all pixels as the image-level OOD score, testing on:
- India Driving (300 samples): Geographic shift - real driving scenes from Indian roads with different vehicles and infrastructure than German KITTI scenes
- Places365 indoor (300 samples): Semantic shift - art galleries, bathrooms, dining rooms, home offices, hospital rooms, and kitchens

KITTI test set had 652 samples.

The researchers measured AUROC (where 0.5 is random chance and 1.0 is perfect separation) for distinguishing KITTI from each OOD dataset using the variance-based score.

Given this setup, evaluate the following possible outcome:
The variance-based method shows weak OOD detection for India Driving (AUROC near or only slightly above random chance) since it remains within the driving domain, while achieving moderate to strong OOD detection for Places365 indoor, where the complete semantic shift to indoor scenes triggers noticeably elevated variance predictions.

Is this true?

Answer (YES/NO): NO